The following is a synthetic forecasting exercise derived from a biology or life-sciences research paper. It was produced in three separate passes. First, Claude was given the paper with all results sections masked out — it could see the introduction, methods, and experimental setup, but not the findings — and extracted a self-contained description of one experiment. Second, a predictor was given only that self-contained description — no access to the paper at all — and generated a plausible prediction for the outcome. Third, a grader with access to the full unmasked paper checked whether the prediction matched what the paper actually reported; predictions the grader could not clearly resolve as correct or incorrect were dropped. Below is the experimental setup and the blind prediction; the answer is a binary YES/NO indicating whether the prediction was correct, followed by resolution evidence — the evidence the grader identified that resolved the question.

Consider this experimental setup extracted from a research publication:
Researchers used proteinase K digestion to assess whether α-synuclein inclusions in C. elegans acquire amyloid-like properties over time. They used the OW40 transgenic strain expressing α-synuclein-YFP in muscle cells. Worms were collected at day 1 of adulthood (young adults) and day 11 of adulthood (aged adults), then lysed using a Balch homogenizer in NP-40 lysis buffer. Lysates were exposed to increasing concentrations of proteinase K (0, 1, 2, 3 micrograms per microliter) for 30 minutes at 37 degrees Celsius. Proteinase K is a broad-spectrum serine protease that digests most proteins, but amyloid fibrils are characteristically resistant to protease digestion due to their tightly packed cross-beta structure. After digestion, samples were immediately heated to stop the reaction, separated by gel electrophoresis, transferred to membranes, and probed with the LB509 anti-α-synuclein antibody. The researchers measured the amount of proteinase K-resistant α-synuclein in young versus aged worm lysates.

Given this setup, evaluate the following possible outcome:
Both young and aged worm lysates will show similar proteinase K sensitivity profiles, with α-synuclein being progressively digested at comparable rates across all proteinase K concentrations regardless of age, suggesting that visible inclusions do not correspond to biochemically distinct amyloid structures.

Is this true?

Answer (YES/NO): NO